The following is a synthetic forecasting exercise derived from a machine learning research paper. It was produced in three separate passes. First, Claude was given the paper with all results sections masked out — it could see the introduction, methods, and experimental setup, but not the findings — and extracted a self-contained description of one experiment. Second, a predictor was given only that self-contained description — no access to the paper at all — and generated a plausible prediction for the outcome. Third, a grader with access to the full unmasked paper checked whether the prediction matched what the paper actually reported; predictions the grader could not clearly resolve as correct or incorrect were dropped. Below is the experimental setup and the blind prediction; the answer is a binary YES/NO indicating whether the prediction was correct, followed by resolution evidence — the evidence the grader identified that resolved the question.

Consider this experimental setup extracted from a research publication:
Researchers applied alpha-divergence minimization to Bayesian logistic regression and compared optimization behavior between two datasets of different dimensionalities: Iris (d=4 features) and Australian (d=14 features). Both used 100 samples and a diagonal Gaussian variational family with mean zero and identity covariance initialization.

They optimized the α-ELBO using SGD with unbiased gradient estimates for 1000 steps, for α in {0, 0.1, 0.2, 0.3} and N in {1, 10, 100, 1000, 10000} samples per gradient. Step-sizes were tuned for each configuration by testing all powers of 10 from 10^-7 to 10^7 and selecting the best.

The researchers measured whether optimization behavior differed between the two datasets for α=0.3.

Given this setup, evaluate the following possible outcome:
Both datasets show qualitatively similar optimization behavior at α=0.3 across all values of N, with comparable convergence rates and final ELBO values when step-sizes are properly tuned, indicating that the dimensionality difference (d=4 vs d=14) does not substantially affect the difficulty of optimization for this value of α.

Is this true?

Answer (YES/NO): NO